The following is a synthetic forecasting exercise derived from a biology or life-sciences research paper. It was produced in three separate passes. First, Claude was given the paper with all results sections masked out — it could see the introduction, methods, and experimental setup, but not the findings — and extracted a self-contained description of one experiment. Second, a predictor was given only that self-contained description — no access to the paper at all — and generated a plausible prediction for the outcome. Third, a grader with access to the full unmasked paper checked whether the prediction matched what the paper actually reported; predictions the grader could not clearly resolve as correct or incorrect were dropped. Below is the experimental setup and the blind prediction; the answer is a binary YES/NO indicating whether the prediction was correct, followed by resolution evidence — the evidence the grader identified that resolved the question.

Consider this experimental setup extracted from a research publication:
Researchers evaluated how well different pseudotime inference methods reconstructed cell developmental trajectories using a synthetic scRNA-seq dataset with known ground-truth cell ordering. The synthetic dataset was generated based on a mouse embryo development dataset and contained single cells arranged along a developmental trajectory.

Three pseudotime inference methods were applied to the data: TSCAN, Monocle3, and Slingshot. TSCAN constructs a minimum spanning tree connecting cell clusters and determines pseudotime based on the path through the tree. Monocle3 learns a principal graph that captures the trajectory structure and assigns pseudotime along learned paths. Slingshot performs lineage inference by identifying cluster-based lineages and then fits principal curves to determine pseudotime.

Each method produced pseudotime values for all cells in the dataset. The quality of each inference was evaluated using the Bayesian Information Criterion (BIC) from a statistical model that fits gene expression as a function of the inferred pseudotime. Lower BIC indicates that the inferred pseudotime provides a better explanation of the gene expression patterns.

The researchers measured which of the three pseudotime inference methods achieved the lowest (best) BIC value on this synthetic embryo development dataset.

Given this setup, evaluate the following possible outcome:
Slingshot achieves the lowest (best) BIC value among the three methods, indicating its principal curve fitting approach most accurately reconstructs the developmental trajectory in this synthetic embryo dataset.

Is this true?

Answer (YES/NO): YES